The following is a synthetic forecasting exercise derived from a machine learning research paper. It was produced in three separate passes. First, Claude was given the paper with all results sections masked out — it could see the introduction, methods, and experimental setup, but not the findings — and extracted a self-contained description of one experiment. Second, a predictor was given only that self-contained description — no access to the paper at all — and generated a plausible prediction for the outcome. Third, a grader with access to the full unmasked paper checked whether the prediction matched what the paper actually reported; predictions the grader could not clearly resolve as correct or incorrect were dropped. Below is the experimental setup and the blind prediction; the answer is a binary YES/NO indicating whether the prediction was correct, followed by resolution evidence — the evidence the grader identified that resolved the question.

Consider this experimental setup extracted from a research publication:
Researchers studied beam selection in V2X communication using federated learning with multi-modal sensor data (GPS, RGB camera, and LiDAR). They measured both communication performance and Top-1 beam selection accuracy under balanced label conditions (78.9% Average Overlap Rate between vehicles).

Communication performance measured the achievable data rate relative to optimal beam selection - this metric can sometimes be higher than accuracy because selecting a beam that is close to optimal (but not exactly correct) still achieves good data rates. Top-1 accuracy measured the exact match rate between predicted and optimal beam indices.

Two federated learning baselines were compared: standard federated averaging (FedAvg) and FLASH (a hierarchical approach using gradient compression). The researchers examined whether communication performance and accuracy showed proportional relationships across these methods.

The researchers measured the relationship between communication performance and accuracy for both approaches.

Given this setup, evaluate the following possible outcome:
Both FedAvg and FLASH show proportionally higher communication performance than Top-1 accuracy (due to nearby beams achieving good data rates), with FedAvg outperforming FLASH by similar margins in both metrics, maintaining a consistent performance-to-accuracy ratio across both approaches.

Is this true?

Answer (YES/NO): NO